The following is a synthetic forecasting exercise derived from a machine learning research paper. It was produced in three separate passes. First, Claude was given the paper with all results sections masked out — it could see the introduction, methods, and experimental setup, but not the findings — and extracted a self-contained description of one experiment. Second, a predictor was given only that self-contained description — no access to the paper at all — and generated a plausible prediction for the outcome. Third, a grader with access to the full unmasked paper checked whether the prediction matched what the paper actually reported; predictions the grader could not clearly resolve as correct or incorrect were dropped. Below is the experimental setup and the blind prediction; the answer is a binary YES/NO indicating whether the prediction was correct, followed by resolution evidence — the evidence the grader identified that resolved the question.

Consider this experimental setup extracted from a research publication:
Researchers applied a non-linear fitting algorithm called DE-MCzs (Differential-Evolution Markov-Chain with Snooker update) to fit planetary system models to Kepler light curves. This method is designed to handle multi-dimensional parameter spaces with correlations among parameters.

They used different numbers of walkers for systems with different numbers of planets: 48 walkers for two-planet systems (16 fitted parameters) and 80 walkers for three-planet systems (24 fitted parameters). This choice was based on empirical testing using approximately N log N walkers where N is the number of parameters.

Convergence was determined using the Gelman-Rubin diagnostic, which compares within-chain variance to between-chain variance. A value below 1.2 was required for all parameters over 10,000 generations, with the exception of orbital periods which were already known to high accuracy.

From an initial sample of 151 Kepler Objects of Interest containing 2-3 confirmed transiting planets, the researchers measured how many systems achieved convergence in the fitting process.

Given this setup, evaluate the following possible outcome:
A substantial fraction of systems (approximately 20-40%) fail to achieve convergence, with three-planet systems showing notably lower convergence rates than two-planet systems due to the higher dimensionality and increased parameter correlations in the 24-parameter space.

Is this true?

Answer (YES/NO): NO